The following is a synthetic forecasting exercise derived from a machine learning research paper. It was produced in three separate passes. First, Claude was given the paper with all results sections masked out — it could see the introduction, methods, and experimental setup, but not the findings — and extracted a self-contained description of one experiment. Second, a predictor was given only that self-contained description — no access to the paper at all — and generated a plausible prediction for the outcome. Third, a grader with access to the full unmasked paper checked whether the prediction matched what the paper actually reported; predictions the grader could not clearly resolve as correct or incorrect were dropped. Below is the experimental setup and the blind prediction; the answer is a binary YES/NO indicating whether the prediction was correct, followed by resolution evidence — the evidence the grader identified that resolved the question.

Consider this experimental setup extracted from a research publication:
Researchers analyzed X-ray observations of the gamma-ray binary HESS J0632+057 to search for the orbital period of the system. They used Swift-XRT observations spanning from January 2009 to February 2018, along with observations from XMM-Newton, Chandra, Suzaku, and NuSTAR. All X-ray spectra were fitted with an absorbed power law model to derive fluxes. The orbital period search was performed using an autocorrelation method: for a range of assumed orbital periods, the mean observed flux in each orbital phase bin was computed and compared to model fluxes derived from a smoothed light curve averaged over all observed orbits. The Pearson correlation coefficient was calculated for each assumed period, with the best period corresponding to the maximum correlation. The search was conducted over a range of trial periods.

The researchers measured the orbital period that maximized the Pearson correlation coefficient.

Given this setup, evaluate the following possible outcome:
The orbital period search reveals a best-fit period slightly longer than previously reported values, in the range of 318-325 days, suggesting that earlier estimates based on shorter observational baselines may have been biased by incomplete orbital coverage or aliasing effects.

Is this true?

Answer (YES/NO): NO